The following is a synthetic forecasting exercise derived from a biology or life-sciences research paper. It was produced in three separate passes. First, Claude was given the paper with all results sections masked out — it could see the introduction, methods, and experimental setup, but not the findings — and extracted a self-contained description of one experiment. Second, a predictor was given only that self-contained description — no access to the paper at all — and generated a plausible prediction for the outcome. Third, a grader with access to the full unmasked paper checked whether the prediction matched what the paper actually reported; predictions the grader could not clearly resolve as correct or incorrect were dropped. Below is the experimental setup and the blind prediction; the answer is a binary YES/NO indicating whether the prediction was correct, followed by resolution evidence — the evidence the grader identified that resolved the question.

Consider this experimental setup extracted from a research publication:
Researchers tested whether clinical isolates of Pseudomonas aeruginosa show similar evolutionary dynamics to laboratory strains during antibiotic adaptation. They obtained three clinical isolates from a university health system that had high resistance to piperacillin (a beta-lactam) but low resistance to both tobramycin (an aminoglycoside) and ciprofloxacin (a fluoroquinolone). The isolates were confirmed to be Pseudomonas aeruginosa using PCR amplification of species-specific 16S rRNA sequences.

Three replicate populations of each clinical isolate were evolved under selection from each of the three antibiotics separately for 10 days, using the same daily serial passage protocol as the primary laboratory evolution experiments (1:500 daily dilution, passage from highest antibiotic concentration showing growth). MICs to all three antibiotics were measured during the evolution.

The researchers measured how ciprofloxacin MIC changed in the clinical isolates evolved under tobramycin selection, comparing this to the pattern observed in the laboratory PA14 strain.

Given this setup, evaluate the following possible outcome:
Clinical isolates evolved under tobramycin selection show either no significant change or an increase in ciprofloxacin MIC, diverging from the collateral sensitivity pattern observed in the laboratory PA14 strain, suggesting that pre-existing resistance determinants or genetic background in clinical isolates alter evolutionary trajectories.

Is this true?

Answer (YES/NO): NO